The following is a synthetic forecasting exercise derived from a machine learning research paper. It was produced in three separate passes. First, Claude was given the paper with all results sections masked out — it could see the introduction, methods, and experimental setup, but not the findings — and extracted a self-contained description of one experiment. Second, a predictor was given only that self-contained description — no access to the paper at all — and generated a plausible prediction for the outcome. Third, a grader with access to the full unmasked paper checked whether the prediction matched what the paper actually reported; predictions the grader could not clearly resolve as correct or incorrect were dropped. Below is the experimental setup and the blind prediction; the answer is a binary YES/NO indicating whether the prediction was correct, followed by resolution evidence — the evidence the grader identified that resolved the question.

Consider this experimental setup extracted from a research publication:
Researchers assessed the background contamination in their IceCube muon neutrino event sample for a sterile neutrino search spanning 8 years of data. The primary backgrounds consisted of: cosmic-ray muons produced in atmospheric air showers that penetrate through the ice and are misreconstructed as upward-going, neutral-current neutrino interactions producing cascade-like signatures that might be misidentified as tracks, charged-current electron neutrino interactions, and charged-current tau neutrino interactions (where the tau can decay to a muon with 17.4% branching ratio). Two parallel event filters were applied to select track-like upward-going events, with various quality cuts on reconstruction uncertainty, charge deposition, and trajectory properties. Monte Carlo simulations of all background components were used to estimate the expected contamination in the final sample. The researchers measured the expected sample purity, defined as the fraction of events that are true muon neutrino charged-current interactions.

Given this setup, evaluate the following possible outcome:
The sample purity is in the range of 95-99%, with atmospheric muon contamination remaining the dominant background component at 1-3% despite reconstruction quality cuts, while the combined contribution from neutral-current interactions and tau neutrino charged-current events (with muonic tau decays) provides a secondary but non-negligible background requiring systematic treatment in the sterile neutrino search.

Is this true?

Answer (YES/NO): NO